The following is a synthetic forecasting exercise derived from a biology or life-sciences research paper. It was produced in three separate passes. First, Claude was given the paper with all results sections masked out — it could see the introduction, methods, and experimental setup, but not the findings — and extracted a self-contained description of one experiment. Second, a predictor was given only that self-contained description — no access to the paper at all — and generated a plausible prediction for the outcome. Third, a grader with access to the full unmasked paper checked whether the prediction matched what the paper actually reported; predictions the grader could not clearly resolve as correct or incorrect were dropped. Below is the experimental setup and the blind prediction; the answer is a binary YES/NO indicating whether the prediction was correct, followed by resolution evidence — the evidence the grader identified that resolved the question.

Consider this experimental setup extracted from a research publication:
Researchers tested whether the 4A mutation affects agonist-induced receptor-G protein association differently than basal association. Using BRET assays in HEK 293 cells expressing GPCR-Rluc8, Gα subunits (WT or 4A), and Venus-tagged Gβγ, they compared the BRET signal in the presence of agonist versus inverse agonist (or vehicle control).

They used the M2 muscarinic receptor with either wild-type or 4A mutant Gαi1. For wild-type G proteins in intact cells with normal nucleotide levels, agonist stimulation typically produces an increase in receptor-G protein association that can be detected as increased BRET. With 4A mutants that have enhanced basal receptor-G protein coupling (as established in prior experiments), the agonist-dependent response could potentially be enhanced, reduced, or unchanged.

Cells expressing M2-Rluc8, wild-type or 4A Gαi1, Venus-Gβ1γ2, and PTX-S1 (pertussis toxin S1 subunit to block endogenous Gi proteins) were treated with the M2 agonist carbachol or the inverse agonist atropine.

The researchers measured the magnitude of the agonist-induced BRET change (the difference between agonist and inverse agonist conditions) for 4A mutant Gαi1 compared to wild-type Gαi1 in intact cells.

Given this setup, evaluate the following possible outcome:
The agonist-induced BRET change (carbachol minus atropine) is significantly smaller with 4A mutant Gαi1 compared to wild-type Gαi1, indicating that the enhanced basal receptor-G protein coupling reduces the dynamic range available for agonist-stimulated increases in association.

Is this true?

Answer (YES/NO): YES